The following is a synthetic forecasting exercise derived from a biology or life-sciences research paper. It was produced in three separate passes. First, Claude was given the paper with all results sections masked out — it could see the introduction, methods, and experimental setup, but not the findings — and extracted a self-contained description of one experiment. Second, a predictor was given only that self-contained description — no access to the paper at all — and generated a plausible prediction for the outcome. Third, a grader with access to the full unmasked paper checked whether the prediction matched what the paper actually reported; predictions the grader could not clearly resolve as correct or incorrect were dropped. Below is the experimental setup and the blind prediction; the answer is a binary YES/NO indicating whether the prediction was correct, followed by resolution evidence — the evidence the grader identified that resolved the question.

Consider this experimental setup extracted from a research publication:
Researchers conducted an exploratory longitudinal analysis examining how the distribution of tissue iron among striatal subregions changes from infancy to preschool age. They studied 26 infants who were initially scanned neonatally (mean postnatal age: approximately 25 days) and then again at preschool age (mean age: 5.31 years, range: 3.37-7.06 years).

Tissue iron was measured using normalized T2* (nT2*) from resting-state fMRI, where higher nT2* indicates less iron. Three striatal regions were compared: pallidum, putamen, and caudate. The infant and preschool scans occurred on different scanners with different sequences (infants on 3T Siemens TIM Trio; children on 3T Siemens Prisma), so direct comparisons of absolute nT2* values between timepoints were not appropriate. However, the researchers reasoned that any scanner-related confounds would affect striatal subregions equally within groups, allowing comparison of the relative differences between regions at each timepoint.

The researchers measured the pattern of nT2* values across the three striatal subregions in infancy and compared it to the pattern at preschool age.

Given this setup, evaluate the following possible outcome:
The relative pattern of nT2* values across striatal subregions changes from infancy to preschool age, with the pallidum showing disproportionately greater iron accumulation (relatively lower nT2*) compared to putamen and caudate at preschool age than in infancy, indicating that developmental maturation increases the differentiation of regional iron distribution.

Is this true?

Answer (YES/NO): YES